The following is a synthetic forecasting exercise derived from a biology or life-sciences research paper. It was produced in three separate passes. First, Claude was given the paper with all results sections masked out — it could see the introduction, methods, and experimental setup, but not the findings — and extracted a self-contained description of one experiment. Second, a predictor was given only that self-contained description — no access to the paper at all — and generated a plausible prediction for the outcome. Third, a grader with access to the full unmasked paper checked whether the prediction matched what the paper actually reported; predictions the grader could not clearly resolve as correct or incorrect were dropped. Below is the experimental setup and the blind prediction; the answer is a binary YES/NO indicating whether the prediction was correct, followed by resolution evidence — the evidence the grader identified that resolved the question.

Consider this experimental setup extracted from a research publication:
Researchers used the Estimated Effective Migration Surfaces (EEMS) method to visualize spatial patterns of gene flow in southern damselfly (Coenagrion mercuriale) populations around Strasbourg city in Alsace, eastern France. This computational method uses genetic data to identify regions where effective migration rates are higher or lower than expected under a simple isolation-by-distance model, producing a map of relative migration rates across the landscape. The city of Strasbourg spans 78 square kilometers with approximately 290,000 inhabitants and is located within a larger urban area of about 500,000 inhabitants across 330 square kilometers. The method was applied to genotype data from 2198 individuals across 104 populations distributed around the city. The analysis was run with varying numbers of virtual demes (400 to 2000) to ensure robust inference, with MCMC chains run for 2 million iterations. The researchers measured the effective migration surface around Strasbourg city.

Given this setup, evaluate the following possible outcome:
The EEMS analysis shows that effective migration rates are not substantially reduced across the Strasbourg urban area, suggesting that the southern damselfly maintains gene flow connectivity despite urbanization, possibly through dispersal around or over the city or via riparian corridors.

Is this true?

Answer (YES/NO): NO